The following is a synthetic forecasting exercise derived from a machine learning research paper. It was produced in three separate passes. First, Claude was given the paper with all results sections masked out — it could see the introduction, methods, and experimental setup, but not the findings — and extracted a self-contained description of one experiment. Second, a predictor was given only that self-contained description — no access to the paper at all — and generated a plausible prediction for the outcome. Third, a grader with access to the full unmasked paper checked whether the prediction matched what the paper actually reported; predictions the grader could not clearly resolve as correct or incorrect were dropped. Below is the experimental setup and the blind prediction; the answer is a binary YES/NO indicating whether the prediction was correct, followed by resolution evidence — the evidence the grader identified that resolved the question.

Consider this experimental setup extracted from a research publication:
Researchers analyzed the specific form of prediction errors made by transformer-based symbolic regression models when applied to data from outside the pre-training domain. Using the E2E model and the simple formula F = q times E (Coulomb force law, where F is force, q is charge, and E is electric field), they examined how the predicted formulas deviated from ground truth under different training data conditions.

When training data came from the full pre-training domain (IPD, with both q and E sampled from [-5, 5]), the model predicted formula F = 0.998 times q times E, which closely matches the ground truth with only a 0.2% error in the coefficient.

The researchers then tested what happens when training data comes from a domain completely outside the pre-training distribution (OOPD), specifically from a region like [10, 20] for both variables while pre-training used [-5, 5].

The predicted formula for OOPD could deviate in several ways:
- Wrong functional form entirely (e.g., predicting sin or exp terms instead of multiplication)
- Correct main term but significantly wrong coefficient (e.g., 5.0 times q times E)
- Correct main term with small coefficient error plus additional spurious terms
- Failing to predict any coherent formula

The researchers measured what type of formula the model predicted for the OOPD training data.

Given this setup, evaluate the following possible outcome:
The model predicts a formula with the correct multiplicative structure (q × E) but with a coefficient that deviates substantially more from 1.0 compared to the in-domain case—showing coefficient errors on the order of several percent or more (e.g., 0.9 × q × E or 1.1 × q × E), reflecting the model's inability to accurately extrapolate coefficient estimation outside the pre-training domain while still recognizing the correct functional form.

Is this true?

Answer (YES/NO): NO